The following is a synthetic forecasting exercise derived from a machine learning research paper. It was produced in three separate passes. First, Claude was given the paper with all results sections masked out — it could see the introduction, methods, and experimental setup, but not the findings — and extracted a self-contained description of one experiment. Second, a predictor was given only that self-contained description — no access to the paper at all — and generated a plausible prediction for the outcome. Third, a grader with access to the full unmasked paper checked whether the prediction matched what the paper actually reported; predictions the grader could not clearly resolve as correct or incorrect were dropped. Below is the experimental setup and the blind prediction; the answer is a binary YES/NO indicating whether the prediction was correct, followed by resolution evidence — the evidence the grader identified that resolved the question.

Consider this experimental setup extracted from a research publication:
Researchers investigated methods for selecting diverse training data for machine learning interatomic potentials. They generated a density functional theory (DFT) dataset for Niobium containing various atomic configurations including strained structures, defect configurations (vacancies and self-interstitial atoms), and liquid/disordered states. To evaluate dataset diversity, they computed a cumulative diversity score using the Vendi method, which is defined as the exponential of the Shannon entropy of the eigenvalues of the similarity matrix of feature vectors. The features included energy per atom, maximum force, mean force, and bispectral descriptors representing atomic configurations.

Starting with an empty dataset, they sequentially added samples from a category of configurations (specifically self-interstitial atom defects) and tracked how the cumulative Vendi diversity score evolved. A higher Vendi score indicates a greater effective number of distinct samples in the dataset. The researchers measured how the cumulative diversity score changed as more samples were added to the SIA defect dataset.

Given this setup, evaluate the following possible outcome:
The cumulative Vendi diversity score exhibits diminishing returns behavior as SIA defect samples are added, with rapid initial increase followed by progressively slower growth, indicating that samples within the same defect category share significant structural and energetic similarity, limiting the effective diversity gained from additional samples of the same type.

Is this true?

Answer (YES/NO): YES